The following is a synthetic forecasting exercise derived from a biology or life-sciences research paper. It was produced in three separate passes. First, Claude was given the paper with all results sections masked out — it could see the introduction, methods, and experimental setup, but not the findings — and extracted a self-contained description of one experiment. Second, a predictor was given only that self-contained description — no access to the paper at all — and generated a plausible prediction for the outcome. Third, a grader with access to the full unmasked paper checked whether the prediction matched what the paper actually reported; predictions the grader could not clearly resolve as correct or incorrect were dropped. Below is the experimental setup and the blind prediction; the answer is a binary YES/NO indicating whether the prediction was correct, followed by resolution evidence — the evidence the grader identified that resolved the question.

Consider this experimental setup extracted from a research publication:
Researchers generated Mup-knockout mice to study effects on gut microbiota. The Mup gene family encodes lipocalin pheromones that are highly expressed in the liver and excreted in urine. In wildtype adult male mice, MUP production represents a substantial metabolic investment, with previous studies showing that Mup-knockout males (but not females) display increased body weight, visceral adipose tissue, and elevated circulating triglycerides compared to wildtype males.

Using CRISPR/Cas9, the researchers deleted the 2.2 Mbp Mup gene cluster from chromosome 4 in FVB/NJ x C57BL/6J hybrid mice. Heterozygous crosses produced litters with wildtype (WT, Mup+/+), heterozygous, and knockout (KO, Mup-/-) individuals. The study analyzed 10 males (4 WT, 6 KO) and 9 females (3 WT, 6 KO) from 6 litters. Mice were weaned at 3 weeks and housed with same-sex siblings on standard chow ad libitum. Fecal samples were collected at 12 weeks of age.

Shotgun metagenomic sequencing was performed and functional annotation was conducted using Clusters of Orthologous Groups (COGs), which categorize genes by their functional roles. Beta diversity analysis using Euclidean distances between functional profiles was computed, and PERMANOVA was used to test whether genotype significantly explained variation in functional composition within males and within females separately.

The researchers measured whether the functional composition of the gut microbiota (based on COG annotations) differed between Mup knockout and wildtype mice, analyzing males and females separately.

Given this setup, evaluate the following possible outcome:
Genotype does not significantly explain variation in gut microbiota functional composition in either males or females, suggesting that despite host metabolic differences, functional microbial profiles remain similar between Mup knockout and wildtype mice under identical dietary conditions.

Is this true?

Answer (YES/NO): NO